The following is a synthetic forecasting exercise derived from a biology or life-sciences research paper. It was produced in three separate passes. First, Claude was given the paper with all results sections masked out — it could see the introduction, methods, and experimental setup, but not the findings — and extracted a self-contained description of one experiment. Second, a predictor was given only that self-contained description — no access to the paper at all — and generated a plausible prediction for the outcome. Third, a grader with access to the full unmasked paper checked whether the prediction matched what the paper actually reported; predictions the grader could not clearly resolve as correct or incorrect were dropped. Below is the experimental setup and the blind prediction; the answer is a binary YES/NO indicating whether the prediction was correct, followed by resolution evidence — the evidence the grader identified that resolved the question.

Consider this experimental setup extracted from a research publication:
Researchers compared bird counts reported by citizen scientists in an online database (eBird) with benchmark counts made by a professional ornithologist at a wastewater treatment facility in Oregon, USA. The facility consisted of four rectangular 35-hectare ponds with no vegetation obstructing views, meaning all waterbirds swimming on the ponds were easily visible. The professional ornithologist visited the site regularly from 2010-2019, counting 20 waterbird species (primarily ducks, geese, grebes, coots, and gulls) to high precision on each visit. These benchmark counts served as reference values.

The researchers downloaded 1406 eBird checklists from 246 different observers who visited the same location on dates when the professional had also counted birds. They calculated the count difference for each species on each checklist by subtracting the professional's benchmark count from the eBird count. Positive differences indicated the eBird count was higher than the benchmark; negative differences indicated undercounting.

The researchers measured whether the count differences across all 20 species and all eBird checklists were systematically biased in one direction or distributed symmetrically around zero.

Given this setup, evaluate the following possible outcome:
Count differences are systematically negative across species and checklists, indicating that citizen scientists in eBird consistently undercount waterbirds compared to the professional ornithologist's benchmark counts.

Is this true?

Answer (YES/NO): YES